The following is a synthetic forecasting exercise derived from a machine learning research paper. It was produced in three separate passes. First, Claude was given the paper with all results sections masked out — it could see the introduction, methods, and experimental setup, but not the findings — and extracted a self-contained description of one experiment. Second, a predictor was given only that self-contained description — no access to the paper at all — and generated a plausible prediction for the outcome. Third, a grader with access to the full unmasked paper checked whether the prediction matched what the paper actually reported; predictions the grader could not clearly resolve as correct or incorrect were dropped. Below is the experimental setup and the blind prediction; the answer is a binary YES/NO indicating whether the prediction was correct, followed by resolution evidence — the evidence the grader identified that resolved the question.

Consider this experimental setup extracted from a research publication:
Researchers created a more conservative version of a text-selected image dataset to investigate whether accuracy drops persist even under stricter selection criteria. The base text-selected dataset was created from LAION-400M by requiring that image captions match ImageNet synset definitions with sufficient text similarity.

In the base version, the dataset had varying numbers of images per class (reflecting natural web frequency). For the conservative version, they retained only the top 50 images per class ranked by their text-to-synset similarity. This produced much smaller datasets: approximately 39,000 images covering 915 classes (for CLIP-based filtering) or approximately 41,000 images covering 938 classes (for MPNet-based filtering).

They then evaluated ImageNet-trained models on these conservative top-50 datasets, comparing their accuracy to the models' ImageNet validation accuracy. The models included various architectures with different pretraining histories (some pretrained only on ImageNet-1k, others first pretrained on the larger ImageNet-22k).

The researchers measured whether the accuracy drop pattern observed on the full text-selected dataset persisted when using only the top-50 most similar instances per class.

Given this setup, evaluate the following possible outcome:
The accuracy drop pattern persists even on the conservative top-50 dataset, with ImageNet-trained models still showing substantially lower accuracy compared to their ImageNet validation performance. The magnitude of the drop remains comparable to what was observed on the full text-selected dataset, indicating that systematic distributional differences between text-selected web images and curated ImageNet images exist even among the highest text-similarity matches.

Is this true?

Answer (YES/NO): YES